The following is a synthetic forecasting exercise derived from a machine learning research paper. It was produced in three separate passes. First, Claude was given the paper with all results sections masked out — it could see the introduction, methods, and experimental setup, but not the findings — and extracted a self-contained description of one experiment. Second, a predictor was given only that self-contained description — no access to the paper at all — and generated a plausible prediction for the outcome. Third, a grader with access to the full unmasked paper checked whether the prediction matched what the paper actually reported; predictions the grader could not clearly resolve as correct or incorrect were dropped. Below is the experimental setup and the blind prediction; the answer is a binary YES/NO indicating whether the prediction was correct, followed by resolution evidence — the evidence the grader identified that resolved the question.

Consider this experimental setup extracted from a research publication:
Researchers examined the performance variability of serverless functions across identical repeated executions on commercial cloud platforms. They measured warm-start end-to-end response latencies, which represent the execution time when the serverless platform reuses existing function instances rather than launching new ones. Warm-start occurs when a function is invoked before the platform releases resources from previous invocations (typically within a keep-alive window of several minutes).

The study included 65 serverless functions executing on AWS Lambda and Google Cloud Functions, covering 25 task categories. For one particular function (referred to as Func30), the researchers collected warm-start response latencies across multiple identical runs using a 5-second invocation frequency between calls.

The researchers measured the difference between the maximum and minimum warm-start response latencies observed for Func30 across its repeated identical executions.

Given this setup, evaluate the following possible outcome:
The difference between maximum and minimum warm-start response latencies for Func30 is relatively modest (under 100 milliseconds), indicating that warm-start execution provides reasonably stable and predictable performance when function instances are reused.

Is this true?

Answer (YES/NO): NO